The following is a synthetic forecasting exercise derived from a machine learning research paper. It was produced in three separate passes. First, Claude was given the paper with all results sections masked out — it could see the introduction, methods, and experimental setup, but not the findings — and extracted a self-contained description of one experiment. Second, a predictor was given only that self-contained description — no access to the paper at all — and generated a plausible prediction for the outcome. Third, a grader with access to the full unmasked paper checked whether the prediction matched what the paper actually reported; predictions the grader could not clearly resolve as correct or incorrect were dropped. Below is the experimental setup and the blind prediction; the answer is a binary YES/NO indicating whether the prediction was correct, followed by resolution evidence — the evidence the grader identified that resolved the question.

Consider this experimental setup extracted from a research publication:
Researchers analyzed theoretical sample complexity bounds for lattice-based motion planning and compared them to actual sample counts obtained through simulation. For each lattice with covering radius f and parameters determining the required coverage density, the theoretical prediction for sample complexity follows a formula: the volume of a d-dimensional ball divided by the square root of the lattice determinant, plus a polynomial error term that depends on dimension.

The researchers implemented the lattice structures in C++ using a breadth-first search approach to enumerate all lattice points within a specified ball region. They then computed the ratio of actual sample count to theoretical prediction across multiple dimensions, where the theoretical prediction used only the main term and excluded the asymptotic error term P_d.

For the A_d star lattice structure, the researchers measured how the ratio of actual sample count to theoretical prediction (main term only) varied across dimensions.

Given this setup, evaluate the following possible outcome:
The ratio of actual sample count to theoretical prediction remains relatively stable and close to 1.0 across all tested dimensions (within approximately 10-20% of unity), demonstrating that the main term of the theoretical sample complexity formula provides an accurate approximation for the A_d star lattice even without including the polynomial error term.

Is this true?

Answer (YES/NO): YES